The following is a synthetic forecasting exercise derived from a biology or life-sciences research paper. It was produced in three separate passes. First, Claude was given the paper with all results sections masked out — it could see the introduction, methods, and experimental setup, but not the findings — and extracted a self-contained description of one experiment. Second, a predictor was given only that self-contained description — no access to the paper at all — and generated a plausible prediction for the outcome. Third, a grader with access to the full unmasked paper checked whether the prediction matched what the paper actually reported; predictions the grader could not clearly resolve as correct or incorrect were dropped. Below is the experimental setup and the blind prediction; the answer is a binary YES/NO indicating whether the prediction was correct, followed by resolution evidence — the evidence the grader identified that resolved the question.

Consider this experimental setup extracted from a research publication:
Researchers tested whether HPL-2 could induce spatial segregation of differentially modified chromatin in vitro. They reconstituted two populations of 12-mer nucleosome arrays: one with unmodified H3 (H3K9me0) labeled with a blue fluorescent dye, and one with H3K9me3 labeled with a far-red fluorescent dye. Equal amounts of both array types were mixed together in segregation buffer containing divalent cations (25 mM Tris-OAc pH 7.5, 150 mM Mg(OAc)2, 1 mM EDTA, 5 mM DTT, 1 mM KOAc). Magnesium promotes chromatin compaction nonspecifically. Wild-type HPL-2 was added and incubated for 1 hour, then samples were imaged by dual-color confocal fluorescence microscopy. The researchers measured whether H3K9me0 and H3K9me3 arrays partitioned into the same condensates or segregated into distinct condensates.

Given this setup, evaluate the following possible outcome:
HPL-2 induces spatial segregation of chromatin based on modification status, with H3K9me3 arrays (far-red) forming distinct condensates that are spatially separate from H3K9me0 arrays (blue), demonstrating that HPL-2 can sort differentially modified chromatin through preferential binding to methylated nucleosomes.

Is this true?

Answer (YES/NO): NO